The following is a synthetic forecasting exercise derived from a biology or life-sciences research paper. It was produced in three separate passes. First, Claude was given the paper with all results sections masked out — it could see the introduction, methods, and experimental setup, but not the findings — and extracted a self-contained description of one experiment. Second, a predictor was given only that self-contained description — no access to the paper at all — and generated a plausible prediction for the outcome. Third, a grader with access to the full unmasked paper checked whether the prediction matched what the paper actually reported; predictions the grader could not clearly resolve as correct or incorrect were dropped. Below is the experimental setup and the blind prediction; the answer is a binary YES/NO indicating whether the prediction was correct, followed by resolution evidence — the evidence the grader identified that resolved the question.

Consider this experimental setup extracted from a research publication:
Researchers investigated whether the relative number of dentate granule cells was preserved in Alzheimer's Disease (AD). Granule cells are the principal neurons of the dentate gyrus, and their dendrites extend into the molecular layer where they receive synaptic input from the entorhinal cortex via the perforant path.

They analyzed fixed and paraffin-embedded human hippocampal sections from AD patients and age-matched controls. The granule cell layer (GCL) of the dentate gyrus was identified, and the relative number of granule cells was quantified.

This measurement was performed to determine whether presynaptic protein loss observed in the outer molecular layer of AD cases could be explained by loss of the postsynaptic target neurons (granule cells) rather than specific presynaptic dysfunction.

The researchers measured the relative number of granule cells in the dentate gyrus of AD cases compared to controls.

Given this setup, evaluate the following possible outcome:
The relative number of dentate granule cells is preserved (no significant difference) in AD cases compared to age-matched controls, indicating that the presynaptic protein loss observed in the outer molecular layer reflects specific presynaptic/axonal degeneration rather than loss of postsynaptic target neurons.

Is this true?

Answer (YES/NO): YES